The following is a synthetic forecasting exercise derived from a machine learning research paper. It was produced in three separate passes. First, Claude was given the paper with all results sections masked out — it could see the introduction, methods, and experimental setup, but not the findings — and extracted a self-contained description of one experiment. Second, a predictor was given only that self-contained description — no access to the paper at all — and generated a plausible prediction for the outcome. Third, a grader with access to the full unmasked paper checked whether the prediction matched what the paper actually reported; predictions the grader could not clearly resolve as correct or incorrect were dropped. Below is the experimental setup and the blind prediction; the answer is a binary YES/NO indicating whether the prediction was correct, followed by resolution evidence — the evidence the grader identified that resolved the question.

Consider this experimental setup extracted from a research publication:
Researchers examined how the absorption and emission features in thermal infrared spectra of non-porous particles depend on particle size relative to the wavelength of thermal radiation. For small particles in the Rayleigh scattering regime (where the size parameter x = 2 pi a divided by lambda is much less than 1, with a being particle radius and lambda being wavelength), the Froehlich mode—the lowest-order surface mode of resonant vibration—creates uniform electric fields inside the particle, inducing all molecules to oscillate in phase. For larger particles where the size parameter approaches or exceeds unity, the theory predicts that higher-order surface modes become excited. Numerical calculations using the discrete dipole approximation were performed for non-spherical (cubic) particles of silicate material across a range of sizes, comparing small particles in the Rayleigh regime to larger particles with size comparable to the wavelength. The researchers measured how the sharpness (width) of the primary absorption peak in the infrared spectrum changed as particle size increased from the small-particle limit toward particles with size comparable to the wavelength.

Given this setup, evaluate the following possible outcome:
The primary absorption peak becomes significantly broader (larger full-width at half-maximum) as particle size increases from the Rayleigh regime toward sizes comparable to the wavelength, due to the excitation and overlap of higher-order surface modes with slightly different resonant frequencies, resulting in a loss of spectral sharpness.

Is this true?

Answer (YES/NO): YES